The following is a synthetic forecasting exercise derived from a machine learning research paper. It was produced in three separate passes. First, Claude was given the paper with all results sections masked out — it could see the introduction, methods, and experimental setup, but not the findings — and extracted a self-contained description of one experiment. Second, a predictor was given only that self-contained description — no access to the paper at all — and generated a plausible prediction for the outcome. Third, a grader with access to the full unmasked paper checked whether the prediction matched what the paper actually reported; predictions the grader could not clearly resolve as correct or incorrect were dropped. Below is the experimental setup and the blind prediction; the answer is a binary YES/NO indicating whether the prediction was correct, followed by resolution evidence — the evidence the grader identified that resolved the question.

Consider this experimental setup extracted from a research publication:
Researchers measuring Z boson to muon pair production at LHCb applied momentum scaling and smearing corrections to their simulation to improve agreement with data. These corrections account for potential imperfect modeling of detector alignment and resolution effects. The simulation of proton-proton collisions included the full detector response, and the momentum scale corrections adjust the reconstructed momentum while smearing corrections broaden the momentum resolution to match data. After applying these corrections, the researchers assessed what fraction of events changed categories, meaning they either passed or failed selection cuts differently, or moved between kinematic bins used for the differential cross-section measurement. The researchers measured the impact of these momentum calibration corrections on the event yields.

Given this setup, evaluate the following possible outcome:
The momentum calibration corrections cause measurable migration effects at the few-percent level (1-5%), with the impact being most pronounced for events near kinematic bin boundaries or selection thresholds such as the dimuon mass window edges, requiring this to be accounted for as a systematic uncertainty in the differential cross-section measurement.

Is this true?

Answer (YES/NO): NO